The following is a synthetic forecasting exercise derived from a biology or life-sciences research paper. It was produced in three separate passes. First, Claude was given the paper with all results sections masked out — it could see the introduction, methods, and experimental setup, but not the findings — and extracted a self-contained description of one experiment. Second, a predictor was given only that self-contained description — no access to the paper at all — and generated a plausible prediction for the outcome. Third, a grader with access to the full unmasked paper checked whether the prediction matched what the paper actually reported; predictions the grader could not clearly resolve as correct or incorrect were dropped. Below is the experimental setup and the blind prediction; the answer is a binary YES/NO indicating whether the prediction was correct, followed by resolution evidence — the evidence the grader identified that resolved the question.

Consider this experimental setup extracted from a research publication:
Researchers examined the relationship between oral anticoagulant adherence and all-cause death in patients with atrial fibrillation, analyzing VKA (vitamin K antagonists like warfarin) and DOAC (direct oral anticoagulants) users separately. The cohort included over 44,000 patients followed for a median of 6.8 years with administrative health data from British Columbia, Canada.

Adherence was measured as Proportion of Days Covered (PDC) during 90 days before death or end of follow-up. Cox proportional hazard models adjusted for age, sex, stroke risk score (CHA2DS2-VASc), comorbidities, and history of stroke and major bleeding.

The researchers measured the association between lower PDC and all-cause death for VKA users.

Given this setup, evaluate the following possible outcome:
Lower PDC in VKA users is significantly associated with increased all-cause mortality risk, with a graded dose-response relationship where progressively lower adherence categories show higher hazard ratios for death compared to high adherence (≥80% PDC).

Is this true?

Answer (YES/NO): NO